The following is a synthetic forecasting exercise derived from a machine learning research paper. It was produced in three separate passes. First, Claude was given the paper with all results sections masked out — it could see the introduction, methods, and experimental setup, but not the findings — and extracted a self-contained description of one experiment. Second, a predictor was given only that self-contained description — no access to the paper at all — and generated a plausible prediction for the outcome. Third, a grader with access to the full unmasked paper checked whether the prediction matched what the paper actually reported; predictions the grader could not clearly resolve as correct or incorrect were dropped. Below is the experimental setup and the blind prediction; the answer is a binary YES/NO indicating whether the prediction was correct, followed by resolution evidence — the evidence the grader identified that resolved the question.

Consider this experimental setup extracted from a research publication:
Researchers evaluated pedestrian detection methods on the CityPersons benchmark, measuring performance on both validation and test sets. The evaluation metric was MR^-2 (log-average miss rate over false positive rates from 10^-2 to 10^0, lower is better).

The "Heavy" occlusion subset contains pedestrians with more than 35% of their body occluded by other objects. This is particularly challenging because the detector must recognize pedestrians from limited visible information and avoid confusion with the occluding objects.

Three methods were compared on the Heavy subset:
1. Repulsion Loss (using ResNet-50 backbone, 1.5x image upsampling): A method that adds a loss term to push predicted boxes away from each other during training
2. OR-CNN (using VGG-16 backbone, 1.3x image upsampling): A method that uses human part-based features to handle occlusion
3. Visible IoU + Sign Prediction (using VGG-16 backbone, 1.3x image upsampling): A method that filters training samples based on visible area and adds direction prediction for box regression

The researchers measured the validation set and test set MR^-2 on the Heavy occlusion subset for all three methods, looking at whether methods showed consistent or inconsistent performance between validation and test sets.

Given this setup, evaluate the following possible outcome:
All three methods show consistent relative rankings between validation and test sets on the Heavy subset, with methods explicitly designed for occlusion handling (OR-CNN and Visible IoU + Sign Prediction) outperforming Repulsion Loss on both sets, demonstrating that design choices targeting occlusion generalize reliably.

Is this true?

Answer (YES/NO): NO